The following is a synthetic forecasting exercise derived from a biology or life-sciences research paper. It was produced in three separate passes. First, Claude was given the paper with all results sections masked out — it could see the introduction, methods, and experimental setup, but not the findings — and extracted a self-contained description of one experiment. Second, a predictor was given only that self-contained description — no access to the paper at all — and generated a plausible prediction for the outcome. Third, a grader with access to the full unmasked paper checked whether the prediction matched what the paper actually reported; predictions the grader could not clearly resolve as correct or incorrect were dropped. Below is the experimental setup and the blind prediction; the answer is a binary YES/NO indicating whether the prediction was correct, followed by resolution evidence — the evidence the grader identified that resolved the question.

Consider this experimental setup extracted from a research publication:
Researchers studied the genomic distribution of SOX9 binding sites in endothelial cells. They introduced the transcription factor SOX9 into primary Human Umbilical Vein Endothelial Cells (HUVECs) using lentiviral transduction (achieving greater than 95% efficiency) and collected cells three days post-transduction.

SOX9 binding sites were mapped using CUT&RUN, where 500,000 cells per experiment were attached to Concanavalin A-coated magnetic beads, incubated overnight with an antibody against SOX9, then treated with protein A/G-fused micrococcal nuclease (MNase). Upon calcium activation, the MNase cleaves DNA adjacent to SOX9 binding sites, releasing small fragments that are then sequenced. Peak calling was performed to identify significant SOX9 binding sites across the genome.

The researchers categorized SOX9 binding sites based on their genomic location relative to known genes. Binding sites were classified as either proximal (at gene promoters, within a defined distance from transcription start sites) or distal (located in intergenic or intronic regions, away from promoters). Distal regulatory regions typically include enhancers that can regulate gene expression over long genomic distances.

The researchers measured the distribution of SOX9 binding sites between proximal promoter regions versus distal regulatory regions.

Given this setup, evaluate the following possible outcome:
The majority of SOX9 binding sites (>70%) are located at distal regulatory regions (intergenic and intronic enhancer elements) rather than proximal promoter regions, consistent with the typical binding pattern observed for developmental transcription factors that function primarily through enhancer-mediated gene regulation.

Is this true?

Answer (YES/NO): YES